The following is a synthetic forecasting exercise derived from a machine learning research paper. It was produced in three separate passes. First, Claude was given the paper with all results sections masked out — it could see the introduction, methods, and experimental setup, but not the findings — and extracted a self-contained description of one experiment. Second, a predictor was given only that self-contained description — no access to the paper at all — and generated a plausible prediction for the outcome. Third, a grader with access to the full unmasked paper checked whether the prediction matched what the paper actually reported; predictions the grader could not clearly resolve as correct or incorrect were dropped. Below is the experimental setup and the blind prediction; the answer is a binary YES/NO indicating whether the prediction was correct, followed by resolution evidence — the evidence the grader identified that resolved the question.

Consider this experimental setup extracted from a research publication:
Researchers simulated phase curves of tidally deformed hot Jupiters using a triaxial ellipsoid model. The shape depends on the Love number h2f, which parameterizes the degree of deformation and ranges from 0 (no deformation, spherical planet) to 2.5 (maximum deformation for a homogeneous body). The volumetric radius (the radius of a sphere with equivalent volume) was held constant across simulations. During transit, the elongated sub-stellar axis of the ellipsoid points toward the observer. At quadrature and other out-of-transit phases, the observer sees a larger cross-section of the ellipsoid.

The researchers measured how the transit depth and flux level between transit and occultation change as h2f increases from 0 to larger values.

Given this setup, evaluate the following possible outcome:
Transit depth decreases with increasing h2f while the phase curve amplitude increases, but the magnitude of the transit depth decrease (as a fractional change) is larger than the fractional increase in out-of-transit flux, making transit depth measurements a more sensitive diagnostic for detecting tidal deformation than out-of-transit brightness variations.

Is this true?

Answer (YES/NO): NO